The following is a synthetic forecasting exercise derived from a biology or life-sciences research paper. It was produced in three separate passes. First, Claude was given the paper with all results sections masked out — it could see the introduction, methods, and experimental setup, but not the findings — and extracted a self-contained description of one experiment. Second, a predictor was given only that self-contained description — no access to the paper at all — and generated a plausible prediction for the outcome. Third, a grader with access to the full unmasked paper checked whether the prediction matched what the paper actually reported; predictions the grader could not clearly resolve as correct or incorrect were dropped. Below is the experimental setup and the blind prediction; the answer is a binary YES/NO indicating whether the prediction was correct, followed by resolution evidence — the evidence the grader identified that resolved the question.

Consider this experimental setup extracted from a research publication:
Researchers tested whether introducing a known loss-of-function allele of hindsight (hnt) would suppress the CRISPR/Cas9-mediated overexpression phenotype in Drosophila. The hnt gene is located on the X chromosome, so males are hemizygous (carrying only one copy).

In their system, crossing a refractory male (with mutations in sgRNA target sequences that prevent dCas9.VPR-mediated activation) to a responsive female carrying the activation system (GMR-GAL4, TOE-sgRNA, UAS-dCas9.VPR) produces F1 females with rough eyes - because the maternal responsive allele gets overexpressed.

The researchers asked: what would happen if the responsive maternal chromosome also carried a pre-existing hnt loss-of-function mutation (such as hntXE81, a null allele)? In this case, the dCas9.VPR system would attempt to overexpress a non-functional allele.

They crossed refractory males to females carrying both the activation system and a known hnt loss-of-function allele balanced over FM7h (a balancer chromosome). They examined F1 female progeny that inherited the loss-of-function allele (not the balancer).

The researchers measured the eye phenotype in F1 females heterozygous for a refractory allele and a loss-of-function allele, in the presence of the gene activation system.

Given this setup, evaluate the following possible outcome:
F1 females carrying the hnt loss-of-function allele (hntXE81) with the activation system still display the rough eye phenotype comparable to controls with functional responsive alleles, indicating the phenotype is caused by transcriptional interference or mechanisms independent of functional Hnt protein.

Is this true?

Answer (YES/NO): NO